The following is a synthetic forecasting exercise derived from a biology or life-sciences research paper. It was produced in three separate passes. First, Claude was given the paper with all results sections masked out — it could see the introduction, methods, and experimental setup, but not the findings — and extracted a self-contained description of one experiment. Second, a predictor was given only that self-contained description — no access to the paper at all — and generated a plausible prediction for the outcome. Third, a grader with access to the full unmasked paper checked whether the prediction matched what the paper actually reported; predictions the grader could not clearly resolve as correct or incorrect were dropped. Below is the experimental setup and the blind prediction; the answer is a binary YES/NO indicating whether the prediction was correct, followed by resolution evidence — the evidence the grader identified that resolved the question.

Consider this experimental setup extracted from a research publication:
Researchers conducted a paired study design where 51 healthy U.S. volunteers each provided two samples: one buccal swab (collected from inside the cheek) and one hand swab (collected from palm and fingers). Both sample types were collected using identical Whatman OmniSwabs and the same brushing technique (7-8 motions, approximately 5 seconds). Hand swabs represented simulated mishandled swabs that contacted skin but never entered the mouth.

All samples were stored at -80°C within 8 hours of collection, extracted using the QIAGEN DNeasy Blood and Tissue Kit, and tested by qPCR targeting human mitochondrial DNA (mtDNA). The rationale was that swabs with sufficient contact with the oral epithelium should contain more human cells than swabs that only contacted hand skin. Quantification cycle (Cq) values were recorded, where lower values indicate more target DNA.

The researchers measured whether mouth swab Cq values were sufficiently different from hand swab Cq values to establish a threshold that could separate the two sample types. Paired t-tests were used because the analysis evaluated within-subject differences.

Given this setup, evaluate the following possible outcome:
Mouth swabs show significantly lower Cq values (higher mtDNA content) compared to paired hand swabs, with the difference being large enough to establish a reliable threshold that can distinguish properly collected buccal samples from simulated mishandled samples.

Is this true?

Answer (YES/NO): YES